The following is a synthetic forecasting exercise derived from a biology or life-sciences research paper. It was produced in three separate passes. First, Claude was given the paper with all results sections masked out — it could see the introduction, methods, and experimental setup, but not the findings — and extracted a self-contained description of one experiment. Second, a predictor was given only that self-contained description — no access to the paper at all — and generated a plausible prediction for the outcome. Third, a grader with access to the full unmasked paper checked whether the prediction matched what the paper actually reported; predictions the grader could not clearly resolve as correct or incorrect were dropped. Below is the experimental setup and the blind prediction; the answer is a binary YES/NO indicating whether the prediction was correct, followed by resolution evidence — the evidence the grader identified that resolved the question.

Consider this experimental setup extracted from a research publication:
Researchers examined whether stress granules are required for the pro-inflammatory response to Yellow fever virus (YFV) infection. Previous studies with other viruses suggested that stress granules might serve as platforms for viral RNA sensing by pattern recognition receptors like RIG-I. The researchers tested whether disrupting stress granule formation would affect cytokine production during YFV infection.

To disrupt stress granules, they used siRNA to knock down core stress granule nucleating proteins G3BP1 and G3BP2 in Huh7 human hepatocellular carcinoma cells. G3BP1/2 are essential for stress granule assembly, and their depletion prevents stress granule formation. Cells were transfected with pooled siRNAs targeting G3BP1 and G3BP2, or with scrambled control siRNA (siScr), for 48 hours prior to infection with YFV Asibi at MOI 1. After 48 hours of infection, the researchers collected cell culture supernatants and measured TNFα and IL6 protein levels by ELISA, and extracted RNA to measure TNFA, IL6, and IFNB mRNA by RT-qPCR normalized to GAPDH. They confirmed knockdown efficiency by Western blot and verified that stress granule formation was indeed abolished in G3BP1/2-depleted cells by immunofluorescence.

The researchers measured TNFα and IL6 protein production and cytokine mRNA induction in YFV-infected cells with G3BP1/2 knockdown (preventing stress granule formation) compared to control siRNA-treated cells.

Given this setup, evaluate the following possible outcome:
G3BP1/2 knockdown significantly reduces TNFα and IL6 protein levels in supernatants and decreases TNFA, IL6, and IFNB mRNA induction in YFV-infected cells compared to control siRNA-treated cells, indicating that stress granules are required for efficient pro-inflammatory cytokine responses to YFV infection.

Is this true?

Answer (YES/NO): NO